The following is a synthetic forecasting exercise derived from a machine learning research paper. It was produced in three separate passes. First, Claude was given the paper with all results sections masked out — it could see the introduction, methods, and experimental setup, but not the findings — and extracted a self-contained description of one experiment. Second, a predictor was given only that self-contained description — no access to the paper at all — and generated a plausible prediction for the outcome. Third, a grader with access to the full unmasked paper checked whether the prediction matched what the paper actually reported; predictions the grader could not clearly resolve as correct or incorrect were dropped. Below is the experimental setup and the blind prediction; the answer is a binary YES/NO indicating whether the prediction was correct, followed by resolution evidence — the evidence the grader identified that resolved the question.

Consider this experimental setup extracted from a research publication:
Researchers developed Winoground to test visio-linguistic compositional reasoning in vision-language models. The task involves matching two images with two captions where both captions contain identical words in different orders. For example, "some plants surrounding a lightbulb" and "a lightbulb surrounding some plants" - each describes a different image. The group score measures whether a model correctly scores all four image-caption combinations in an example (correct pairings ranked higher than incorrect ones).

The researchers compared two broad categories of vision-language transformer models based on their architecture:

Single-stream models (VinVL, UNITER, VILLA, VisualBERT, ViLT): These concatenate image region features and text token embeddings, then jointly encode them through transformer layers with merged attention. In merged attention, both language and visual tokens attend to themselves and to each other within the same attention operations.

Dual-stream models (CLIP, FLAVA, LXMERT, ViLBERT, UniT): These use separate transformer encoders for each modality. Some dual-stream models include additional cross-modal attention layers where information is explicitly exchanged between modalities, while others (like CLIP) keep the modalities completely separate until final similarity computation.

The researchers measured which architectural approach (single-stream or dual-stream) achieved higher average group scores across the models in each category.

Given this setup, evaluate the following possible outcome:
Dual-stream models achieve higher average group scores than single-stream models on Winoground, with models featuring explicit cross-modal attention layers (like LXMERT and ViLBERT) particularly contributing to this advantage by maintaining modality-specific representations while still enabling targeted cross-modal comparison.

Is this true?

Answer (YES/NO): NO